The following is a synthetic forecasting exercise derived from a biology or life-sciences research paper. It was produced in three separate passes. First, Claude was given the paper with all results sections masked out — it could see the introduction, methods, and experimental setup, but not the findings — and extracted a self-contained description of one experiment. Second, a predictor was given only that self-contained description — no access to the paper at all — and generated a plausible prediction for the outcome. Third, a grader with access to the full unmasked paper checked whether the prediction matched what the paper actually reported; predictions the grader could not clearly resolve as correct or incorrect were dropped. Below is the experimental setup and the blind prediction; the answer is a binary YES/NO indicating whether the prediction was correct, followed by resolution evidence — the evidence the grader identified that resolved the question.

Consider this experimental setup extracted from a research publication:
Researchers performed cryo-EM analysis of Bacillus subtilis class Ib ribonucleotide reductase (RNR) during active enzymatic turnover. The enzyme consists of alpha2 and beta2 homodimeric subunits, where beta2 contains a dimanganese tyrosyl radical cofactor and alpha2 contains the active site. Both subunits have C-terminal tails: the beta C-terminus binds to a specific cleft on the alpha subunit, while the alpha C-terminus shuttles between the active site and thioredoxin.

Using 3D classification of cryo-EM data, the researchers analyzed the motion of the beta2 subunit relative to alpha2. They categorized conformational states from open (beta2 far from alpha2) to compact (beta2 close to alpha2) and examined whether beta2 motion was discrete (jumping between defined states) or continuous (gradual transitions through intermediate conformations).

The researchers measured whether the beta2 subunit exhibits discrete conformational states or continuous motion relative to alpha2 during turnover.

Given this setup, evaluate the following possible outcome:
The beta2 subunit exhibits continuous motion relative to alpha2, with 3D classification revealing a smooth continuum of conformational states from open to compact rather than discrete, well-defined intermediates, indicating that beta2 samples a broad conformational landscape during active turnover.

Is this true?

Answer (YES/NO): YES